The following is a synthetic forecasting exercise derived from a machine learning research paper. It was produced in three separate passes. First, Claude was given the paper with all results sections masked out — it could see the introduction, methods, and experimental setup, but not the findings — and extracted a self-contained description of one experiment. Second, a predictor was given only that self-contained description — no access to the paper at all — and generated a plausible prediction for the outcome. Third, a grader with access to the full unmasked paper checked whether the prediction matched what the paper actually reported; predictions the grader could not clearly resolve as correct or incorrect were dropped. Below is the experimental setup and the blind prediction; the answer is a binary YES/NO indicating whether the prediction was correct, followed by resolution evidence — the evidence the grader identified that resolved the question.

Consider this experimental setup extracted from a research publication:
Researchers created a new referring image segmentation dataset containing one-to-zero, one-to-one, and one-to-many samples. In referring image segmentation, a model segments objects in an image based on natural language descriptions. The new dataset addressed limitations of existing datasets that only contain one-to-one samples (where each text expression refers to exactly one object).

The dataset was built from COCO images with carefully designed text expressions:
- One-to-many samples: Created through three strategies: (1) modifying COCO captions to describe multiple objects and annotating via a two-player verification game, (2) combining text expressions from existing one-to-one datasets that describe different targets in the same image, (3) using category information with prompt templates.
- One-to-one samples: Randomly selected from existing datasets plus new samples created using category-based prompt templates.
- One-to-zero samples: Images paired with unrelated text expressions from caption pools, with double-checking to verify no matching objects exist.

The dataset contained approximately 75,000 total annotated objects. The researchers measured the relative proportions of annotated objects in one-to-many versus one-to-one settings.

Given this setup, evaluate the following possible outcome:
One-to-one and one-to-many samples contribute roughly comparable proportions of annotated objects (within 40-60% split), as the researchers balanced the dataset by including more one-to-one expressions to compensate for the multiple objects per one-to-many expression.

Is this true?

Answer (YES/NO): YES